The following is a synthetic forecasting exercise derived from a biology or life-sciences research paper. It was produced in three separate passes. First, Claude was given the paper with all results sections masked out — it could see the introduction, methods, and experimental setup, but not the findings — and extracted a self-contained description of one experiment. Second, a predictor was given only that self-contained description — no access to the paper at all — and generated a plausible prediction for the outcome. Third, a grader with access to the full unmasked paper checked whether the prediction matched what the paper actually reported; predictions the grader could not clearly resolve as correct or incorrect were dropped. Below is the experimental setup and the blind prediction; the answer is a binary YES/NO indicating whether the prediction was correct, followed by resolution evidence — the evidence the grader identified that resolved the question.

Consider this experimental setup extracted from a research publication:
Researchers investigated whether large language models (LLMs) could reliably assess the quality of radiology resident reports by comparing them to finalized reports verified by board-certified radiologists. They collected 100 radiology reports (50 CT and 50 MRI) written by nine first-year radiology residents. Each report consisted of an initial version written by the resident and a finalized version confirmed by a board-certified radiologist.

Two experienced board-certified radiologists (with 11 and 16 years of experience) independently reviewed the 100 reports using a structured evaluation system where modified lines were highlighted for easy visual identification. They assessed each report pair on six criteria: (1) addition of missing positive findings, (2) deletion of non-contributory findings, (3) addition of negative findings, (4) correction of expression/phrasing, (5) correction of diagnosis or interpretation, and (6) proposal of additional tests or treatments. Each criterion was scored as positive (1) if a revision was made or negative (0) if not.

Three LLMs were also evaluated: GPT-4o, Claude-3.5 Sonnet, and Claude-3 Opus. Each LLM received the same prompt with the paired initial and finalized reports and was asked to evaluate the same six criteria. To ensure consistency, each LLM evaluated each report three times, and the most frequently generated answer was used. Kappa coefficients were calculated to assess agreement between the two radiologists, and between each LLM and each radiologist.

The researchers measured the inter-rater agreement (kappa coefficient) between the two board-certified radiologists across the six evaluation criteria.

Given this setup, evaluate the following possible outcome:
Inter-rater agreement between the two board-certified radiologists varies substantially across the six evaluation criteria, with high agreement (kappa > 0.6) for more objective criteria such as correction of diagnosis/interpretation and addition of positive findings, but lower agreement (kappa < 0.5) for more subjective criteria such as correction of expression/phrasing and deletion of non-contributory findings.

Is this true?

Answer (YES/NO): NO